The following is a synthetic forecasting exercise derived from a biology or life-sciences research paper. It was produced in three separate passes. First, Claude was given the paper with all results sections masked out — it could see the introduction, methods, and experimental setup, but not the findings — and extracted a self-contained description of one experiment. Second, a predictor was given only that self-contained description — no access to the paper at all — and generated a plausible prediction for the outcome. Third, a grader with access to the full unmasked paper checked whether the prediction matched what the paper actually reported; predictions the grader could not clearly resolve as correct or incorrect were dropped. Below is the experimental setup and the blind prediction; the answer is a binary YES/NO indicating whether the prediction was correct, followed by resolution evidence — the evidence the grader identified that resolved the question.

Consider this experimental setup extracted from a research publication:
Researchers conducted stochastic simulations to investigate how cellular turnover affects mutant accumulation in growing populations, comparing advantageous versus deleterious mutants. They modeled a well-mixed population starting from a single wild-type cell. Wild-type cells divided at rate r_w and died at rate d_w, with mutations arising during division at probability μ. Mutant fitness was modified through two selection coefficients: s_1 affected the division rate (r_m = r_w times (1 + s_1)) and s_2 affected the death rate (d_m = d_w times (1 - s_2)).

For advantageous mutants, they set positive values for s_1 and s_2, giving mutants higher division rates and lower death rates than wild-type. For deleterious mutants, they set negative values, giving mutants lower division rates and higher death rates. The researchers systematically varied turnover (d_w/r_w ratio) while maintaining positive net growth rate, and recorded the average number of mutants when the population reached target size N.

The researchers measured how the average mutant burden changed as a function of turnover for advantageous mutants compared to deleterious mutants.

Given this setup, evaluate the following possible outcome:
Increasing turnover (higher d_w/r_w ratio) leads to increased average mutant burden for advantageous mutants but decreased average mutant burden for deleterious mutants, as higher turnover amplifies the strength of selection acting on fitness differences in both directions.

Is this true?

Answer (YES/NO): NO